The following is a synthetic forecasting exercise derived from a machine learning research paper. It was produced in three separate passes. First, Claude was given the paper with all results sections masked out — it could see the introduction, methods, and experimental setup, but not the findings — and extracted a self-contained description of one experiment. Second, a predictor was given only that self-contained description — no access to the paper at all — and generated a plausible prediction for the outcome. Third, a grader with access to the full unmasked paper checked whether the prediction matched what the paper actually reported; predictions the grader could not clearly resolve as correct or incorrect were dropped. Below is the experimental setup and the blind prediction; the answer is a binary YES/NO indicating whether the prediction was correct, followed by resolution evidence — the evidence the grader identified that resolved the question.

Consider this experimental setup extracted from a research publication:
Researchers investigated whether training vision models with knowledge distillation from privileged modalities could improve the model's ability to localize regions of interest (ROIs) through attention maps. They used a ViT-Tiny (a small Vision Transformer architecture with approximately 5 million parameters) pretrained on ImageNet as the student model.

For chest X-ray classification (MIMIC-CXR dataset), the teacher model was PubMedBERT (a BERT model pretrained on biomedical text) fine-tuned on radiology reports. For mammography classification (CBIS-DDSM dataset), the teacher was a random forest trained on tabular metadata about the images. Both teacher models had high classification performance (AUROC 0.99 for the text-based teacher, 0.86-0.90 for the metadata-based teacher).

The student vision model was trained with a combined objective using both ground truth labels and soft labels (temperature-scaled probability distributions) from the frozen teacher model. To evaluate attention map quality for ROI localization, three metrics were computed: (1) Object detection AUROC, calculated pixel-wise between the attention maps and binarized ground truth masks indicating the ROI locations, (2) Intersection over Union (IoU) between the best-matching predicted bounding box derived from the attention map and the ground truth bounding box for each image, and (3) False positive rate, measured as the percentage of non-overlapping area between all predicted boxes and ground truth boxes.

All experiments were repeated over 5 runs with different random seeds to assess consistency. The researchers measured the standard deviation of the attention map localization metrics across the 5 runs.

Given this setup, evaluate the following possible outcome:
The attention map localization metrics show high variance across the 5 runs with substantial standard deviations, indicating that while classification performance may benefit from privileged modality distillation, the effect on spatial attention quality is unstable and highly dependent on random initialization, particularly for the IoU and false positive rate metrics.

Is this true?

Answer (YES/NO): NO